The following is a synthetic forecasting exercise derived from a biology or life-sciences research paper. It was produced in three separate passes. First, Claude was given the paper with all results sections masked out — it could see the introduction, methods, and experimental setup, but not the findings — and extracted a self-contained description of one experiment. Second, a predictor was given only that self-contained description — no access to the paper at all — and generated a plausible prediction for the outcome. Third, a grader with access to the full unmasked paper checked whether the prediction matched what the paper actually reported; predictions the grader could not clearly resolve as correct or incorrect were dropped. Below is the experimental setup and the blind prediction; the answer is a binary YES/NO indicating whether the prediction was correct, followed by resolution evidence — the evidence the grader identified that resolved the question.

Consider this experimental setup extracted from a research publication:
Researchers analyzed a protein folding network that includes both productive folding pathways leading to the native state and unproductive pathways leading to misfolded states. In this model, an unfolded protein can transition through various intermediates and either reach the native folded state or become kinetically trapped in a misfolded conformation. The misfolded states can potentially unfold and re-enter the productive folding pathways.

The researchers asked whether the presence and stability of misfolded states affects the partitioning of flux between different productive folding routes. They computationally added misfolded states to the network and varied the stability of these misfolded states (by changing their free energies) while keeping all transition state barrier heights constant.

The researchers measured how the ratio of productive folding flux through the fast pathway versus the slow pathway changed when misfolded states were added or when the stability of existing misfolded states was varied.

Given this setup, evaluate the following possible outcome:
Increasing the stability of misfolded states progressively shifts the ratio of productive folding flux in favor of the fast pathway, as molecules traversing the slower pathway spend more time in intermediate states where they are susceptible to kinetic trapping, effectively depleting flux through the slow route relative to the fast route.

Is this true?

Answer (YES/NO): NO